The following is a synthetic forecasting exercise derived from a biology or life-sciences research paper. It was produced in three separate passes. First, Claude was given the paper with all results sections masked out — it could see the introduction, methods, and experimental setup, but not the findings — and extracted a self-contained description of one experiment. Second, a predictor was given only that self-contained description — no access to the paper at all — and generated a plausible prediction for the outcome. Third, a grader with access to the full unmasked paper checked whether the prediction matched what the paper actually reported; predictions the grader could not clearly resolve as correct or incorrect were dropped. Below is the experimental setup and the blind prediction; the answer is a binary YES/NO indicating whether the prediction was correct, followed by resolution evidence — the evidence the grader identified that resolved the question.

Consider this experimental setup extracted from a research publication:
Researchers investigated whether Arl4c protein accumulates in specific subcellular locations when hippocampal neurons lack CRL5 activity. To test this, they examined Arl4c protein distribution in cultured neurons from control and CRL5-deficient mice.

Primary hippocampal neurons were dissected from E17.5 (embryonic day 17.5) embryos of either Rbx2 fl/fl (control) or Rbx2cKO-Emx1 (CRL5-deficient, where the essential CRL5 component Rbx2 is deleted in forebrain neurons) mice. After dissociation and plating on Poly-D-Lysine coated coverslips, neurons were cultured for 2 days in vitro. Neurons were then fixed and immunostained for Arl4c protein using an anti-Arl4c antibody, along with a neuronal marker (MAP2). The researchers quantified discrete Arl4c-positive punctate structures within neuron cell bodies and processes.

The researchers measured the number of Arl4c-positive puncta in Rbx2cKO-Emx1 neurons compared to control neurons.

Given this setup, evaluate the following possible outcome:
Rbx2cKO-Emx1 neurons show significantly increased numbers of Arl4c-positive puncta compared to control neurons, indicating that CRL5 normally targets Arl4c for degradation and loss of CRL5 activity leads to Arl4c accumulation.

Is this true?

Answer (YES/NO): YES